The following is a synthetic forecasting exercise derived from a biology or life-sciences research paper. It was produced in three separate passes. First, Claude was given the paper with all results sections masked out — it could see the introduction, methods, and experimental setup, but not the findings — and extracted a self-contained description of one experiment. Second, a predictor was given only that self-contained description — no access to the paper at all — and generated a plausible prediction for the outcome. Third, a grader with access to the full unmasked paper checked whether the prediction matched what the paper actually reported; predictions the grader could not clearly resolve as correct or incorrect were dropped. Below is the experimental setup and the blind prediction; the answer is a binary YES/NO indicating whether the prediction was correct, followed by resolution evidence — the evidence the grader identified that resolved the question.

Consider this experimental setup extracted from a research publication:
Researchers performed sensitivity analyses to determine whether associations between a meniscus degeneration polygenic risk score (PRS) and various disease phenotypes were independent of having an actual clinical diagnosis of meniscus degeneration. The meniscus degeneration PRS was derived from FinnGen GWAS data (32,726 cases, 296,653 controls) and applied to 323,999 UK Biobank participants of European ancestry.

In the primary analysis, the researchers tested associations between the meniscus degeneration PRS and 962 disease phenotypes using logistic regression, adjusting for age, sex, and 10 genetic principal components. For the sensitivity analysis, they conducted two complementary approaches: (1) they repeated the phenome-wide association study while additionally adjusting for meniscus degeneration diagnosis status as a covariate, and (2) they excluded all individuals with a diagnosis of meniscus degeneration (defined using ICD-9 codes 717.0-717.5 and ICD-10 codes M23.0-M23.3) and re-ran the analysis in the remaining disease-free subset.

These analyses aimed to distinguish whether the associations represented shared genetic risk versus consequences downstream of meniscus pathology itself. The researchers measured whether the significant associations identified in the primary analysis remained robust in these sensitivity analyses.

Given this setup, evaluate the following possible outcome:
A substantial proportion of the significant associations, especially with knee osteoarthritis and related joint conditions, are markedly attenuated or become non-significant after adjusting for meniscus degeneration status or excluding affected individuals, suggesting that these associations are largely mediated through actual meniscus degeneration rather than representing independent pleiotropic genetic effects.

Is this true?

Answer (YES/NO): NO